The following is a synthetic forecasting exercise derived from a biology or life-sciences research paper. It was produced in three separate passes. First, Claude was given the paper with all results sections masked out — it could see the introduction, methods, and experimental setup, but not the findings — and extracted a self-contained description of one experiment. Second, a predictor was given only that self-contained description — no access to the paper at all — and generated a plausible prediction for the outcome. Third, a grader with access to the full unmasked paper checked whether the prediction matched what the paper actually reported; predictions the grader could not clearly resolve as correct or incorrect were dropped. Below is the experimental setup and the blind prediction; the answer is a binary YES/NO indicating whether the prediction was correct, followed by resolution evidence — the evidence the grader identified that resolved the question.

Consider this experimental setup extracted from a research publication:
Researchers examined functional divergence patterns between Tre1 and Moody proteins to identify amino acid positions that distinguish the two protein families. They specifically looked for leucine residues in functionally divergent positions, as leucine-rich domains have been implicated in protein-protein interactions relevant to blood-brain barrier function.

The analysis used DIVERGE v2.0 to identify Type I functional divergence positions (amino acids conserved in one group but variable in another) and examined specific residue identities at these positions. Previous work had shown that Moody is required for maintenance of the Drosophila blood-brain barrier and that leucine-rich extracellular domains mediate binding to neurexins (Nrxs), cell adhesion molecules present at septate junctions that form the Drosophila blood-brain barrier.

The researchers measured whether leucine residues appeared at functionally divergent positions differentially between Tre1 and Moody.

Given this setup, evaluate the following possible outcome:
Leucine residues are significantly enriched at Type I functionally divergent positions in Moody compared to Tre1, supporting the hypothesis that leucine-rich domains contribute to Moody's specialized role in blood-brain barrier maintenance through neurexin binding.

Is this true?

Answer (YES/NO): YES